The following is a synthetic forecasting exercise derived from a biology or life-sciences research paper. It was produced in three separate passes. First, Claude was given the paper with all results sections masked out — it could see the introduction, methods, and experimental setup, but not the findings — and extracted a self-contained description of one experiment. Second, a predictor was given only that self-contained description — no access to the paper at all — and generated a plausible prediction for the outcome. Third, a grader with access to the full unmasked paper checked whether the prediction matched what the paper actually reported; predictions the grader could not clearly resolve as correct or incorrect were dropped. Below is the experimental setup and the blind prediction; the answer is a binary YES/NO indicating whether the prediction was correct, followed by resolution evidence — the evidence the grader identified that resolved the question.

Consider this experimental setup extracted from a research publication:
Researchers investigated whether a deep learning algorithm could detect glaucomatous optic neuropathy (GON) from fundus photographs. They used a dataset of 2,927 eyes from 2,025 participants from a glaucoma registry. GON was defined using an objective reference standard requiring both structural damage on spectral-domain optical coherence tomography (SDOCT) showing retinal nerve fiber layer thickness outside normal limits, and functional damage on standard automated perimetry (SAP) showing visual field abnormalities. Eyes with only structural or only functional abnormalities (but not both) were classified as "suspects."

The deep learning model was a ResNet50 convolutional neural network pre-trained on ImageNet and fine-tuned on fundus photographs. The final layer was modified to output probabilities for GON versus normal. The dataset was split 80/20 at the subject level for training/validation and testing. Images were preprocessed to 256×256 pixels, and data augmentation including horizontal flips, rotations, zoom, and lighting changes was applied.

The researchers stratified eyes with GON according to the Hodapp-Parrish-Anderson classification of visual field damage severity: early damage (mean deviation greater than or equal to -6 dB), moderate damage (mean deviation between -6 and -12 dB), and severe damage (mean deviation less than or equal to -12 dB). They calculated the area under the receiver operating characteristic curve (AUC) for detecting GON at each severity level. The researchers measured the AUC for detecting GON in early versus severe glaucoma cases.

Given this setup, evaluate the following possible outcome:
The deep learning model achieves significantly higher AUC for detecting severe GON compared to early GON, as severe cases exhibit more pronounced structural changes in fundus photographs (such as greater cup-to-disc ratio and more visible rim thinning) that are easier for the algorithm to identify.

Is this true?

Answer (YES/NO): YES